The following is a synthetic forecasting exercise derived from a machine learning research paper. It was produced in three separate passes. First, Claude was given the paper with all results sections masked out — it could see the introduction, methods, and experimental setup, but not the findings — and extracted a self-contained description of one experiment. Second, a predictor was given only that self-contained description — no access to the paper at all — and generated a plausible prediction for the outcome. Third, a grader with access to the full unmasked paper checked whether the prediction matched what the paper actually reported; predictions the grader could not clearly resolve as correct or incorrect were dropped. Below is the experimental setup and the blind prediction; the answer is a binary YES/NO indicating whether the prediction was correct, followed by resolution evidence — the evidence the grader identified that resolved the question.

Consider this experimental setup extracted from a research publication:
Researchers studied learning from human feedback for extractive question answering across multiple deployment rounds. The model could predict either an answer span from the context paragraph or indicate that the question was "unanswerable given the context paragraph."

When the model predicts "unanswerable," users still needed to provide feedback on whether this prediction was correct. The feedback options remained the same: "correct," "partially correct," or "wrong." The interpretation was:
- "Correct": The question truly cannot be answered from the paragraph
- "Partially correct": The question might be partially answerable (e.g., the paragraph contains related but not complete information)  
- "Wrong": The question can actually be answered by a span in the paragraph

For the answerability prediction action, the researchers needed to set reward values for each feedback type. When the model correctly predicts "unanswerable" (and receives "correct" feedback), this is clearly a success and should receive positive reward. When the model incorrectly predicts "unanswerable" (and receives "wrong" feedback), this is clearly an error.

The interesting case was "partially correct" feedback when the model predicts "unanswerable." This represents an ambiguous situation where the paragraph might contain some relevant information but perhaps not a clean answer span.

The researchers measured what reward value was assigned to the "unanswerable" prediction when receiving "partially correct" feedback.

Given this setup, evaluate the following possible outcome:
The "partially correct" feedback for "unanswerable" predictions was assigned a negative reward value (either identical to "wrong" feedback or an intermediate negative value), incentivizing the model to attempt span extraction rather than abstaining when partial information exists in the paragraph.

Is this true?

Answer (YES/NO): NO